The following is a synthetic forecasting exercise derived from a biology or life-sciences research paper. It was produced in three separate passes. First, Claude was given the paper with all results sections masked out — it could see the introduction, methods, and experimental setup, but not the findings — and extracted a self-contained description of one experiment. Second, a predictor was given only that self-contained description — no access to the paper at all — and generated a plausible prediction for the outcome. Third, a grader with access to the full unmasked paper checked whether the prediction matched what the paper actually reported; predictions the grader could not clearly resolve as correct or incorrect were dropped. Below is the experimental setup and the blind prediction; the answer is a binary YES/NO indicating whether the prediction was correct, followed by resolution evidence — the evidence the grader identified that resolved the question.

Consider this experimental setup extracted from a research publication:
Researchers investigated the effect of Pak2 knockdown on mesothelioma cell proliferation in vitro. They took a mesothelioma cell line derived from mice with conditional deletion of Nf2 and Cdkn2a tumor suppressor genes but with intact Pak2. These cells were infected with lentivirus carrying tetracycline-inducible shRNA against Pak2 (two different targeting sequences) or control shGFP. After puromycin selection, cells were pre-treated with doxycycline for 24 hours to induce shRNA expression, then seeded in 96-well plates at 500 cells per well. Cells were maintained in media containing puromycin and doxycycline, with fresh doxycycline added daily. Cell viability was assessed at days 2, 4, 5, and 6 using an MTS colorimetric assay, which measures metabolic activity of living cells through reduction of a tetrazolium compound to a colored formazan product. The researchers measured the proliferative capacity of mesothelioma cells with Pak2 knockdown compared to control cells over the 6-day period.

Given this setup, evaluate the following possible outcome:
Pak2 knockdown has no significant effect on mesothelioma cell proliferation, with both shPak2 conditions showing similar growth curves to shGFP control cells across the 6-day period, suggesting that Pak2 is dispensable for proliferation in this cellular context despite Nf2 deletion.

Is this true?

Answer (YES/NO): NO